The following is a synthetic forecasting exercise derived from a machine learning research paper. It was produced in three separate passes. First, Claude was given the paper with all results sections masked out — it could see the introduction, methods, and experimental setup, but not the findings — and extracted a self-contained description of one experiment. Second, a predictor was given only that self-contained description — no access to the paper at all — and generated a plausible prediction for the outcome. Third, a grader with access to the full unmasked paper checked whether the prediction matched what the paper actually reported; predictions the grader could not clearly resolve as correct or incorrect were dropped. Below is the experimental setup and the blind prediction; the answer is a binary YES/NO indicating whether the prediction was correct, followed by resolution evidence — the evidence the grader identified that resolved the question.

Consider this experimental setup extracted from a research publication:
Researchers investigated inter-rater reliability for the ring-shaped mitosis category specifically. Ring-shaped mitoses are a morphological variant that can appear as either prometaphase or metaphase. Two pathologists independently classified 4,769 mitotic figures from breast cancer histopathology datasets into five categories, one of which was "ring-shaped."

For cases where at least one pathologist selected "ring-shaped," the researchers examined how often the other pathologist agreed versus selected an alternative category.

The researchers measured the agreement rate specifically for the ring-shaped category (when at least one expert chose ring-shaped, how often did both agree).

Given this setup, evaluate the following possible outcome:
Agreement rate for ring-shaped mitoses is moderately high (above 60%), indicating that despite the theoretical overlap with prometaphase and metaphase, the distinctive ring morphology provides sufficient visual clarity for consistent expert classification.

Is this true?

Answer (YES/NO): NO